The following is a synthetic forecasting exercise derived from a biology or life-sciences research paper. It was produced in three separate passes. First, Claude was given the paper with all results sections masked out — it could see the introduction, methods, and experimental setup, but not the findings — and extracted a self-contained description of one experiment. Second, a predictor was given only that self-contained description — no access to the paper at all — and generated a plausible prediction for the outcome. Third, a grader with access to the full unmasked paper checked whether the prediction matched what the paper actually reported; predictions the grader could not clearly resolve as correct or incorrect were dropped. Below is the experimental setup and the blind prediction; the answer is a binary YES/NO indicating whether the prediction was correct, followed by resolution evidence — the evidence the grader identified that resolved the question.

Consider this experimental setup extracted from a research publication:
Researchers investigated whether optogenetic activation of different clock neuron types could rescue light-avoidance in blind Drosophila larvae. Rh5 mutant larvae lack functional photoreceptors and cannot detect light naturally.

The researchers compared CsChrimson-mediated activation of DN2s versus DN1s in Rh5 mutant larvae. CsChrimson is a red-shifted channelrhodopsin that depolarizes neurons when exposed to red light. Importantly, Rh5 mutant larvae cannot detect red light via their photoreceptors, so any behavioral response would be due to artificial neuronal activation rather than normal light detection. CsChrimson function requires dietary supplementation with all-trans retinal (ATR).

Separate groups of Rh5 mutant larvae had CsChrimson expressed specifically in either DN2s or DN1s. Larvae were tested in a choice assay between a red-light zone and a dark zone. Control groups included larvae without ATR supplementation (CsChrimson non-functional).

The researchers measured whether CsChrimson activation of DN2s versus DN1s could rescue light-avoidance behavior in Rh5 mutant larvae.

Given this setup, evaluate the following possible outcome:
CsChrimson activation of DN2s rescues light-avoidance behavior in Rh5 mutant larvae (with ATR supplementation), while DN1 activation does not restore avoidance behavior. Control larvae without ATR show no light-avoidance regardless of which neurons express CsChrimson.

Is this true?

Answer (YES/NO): NO